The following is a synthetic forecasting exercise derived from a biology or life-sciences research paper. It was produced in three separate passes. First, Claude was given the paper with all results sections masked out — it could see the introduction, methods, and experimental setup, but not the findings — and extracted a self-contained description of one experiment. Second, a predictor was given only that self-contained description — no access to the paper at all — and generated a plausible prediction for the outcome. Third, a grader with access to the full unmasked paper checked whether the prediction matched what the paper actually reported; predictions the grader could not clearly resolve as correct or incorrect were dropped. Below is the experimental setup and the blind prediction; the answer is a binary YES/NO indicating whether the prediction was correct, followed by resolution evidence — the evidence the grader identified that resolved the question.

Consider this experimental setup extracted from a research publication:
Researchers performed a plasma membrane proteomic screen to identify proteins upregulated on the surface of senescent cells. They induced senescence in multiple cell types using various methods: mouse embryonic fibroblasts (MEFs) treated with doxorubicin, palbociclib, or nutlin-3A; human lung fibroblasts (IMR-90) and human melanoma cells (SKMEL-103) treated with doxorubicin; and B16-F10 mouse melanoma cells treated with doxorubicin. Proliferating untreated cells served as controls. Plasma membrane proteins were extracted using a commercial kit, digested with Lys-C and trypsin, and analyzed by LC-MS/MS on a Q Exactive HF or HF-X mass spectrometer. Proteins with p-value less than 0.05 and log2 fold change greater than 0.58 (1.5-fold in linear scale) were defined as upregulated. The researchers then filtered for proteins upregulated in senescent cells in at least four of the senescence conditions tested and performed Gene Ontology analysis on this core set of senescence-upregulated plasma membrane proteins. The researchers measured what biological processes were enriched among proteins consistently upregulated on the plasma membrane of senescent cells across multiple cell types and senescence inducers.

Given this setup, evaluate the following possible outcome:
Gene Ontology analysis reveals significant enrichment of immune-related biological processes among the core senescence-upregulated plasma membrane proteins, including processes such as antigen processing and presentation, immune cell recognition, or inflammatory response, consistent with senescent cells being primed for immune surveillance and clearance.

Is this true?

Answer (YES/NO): YES